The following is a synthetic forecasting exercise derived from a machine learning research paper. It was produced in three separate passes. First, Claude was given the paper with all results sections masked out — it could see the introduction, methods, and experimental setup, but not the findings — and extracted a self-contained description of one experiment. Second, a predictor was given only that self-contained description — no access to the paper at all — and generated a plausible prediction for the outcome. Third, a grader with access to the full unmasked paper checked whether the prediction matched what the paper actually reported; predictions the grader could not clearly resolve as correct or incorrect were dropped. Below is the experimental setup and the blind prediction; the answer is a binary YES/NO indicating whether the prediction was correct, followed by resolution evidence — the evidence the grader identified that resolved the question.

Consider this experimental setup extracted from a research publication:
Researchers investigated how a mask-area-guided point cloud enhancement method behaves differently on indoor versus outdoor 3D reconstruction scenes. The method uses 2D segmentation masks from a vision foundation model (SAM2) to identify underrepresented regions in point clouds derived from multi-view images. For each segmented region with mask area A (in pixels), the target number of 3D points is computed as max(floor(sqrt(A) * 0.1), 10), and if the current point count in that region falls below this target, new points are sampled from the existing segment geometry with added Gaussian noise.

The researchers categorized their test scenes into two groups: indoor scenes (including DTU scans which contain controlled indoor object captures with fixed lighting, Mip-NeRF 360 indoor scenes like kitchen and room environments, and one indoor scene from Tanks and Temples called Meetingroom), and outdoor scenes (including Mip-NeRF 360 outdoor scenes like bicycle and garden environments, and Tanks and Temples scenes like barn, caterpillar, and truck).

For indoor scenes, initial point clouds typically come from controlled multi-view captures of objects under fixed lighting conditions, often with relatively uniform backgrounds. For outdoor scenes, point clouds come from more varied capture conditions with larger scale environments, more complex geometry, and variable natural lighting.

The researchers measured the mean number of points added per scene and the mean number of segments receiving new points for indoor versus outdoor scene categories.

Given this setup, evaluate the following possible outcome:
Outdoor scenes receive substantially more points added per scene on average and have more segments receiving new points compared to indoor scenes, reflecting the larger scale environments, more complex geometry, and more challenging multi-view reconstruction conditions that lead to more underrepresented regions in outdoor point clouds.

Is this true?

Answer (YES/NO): NO